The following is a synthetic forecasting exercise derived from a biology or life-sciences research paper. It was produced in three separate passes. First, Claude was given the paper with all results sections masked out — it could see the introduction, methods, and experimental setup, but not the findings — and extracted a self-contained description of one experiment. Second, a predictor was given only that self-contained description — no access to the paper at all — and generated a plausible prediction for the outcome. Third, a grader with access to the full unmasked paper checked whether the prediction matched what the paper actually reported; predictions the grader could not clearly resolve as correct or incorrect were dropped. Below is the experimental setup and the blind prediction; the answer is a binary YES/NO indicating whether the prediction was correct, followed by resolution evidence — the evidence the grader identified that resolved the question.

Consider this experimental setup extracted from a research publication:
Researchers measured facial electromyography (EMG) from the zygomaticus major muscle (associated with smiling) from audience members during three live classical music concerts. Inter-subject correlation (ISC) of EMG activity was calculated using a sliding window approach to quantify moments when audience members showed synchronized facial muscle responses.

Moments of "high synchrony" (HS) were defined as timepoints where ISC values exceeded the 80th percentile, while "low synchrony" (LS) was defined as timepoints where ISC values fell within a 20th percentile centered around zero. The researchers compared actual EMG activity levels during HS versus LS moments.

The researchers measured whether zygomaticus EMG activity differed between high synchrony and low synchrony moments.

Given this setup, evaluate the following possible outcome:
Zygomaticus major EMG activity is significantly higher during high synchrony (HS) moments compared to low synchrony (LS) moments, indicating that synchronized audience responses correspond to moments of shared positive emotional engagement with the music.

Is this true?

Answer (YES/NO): YES